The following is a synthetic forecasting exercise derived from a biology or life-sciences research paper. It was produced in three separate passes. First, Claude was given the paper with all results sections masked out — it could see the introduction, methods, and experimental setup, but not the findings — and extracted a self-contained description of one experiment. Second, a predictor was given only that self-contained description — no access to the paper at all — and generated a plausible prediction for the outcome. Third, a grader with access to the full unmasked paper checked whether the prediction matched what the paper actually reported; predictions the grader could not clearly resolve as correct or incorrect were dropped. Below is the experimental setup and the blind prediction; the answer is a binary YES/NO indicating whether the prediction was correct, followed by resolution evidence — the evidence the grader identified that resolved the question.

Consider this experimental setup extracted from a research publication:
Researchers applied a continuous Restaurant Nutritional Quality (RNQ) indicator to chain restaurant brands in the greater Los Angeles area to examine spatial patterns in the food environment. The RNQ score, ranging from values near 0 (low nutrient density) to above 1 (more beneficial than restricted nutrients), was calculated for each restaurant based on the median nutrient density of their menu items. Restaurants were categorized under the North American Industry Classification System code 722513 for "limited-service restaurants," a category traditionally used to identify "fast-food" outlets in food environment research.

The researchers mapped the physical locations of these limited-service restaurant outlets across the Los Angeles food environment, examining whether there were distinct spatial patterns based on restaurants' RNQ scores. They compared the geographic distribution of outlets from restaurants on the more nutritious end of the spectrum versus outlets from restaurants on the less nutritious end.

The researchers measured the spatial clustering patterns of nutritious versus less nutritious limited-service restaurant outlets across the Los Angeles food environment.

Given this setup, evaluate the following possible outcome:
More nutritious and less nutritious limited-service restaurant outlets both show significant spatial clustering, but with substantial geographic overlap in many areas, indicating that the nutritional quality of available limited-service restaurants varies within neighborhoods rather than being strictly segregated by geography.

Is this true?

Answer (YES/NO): NO